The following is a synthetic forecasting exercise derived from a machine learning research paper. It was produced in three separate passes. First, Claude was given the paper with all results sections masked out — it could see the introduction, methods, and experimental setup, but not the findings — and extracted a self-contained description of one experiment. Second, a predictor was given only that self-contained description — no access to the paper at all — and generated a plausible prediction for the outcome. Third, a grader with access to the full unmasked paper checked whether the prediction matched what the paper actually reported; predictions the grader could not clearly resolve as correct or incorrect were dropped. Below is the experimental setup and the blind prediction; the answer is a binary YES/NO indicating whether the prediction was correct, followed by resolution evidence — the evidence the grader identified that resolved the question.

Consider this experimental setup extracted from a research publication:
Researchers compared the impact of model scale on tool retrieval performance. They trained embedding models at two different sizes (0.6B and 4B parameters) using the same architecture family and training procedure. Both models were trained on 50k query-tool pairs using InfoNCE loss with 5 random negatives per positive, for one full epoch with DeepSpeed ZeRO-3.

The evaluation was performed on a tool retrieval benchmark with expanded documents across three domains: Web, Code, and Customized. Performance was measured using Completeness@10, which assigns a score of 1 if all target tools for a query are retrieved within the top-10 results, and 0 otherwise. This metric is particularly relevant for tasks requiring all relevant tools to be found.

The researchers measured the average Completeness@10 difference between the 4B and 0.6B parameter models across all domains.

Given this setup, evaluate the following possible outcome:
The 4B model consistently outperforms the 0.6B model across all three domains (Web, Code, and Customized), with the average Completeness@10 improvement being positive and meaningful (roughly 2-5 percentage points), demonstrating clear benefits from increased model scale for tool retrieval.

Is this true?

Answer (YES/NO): YES